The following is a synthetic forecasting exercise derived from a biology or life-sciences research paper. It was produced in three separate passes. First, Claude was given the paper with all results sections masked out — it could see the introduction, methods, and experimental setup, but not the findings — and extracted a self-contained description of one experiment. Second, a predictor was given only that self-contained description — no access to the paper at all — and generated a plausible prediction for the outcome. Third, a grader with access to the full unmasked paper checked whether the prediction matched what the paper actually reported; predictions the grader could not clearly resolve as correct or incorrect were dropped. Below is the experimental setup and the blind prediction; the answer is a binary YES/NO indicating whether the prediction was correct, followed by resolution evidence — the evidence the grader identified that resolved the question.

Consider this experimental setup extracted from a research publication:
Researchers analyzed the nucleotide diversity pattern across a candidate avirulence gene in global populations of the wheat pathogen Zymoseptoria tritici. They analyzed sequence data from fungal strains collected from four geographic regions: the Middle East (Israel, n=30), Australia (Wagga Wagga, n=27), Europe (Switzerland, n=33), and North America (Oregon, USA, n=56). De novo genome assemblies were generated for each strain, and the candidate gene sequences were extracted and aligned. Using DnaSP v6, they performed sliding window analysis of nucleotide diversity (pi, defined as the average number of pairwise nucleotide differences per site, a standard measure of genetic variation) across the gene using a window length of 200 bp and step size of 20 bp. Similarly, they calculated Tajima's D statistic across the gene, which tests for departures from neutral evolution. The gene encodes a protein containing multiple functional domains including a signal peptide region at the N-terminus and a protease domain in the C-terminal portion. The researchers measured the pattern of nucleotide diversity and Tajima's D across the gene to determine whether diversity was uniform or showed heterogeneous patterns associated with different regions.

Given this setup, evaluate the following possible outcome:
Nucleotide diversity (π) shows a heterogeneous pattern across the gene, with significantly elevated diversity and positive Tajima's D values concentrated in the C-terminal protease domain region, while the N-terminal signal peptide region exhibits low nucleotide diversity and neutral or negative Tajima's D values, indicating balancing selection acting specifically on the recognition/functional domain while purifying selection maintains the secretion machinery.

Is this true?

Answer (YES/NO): NO